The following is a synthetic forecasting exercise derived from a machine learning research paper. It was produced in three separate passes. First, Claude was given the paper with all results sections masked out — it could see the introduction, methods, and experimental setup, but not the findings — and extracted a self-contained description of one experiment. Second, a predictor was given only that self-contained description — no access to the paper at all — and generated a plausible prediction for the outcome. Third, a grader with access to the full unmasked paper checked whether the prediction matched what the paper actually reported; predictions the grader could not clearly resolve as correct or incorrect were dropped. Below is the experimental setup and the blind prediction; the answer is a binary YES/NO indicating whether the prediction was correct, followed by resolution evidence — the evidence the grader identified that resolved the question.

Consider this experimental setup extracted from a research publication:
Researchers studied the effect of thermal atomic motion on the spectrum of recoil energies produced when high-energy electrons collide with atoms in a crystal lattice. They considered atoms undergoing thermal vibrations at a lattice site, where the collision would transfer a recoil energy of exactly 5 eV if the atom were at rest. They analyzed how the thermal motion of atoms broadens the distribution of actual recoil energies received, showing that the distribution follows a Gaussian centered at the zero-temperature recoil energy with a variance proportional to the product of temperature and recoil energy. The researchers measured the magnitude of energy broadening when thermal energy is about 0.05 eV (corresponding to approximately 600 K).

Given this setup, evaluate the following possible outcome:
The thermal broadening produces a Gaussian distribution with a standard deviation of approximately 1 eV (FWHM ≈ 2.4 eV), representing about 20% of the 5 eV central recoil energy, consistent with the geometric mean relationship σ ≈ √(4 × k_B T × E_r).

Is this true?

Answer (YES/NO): NO